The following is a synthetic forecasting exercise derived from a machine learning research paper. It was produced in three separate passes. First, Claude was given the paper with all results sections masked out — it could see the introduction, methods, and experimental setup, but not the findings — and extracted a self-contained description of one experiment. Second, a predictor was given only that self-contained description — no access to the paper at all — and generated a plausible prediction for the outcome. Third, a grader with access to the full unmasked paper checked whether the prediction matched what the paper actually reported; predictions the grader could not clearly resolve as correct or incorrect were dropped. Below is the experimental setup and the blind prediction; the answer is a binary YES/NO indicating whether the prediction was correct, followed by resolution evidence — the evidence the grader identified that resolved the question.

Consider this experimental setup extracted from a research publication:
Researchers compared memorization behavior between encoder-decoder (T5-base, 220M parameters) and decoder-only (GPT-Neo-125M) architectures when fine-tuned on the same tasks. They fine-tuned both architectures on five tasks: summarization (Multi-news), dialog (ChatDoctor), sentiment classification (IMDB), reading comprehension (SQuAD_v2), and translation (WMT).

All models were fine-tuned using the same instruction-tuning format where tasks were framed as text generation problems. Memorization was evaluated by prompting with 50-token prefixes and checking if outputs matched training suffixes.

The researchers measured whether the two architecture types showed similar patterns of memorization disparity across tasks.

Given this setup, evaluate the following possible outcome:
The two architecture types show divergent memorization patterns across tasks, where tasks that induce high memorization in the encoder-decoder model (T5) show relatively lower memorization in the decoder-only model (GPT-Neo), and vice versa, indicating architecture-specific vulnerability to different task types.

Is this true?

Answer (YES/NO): NO